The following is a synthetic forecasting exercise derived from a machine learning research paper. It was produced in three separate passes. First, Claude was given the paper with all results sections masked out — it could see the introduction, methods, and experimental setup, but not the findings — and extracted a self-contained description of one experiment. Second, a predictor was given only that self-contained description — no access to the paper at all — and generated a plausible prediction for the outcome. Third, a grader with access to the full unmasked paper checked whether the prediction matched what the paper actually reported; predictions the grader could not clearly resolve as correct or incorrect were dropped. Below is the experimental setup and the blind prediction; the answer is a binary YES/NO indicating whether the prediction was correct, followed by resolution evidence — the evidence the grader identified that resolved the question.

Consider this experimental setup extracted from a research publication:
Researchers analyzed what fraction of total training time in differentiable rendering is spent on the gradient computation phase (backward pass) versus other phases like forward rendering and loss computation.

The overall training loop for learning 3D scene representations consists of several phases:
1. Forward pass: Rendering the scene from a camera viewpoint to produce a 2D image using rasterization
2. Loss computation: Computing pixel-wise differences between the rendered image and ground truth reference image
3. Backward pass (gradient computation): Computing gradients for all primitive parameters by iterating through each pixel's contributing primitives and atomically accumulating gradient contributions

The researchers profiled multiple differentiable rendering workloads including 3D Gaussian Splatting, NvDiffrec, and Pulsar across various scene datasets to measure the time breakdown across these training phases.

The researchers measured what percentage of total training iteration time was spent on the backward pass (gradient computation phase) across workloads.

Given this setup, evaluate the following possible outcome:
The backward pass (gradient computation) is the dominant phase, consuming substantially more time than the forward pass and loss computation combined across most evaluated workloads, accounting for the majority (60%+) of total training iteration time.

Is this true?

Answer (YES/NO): NO